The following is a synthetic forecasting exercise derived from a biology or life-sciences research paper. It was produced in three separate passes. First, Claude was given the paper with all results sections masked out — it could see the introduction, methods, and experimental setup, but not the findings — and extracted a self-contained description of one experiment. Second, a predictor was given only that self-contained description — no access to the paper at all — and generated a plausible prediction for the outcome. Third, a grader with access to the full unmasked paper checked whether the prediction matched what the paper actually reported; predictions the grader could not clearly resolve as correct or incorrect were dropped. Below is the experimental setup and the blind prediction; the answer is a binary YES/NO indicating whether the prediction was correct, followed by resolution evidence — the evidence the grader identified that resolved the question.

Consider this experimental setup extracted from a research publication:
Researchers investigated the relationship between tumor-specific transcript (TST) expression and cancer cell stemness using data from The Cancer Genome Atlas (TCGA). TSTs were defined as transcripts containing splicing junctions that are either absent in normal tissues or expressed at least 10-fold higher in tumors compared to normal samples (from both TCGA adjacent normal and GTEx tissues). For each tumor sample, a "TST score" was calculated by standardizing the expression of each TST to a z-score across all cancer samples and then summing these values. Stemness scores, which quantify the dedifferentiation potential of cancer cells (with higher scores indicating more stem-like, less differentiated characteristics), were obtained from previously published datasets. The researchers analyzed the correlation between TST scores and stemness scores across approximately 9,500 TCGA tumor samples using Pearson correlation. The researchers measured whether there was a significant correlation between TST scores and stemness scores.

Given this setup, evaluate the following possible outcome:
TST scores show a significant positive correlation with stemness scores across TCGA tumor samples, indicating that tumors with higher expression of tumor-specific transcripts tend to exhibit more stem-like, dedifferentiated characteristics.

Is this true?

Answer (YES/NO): YES